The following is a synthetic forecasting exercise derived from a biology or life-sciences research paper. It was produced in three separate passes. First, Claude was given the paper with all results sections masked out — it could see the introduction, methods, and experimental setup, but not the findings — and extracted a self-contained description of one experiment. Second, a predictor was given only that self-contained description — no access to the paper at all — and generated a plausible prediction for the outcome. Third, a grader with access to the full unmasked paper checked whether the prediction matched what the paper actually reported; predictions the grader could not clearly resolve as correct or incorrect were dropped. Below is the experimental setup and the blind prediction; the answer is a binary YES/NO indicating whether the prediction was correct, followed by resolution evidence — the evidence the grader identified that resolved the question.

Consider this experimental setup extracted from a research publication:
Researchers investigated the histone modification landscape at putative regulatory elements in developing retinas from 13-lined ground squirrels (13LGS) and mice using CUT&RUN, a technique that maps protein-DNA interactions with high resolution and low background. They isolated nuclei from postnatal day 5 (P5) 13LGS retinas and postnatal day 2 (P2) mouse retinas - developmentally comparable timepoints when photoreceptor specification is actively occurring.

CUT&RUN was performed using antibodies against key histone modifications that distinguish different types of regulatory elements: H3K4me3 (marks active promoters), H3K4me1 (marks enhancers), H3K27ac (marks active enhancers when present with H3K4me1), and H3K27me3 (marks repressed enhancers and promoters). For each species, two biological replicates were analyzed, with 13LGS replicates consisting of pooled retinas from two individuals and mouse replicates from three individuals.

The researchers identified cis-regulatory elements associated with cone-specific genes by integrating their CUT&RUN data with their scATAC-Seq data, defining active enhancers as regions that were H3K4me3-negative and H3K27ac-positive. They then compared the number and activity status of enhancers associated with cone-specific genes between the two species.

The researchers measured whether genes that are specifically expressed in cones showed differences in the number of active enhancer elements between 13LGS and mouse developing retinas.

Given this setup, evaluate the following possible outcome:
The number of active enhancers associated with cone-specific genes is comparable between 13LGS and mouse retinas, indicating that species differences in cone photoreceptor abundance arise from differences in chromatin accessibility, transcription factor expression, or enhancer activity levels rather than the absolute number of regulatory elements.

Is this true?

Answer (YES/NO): NO